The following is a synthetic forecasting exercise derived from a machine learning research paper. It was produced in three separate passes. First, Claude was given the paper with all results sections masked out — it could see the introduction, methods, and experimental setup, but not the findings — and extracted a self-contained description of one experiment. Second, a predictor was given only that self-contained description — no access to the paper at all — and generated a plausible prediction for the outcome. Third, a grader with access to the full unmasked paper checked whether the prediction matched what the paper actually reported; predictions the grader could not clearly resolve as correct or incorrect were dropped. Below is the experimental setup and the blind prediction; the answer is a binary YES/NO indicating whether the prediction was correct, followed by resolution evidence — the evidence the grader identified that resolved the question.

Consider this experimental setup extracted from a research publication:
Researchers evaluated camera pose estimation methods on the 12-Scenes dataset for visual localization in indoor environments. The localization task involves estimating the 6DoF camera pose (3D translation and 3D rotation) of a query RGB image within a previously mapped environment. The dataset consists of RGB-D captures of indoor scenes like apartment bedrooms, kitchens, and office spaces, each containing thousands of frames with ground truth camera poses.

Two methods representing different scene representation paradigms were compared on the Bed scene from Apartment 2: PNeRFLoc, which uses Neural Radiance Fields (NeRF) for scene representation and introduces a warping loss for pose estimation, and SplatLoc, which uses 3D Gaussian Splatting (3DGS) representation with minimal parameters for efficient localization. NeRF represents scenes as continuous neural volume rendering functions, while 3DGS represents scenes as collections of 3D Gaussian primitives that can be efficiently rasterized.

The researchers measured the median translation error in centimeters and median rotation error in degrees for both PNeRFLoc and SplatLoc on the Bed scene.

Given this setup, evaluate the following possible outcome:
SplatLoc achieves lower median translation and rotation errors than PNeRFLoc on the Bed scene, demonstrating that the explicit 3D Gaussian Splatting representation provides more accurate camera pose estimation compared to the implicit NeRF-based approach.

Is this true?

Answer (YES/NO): NO